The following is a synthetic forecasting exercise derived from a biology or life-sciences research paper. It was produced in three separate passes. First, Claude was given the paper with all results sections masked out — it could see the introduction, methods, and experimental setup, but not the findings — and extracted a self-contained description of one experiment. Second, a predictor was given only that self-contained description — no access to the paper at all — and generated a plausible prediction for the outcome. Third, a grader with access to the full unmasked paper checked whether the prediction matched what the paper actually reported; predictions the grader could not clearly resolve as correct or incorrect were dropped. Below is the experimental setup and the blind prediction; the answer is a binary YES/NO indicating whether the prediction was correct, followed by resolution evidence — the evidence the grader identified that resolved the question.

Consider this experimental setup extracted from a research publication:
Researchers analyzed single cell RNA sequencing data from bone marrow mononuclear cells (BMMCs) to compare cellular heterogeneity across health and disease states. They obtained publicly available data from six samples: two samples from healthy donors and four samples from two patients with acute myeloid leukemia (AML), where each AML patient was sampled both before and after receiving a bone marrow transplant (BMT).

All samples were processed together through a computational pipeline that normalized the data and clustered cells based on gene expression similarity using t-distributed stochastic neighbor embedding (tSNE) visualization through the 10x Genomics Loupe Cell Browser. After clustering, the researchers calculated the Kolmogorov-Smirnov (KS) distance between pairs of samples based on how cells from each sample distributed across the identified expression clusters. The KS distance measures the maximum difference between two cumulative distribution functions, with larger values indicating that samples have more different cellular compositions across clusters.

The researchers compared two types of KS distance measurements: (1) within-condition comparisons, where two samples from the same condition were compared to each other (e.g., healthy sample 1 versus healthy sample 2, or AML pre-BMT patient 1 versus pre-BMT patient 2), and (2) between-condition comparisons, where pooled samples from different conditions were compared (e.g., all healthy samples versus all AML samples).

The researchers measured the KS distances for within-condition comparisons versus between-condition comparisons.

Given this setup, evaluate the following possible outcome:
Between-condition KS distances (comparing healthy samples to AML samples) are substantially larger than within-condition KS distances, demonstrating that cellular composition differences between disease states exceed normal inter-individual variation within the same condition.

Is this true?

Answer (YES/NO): YES